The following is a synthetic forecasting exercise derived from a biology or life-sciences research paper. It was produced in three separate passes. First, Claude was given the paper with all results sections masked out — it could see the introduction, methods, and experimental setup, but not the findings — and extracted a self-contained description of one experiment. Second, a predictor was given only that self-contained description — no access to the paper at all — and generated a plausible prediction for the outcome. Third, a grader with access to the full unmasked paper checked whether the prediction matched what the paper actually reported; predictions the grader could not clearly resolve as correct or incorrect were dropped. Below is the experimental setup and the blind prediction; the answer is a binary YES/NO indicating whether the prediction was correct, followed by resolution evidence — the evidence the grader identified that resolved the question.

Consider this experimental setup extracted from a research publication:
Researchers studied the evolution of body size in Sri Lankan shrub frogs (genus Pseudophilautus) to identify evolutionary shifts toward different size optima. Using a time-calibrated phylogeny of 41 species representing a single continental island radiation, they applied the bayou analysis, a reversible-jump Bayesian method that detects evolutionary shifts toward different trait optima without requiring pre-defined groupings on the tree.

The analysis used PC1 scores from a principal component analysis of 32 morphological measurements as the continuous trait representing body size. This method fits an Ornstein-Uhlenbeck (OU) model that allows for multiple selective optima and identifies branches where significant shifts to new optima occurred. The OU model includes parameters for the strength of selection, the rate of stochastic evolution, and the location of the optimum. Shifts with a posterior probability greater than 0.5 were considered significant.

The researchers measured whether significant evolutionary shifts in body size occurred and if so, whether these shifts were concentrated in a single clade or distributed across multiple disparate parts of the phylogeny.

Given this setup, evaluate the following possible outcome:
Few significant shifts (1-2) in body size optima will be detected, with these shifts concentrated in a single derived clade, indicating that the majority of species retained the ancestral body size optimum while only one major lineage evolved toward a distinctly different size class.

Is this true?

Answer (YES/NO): NO